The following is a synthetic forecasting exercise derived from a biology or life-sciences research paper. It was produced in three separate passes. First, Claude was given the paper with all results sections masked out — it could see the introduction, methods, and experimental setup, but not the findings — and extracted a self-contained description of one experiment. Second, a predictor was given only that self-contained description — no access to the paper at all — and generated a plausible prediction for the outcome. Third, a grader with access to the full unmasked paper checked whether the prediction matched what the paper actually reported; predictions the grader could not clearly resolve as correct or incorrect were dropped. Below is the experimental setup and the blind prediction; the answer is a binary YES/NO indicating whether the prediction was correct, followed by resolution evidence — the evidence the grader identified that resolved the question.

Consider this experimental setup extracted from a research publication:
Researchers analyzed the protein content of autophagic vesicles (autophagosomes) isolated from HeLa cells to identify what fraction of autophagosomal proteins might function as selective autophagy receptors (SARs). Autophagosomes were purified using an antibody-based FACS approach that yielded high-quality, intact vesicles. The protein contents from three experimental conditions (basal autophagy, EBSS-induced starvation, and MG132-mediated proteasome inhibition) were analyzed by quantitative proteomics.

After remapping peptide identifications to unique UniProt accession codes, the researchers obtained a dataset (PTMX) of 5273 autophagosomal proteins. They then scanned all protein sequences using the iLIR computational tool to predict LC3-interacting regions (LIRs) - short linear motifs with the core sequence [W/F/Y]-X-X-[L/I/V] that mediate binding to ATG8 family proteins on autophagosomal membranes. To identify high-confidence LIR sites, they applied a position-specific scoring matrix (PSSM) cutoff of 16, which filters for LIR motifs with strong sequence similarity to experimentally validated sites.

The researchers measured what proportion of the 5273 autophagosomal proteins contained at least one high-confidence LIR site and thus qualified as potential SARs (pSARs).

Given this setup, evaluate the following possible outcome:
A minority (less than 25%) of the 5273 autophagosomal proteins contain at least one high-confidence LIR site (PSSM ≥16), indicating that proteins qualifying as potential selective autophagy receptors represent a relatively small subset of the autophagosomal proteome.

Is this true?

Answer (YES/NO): NO